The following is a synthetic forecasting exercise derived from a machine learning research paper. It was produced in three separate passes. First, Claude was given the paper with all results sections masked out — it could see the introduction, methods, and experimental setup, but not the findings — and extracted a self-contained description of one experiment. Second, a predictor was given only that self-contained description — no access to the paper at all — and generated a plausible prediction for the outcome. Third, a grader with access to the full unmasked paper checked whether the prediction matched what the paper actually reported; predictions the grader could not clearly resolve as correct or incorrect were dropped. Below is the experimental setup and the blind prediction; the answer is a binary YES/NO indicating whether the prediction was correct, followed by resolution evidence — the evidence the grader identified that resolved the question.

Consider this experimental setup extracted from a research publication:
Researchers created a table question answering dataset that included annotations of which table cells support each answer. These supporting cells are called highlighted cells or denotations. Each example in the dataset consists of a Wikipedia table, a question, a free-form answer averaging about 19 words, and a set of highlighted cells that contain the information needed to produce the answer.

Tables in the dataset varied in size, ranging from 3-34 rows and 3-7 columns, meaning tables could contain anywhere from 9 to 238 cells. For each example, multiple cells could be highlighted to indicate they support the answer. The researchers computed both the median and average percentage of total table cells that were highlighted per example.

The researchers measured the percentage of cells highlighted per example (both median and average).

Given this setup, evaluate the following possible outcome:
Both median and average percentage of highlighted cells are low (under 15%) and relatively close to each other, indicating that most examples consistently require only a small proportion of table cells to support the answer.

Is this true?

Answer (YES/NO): NO